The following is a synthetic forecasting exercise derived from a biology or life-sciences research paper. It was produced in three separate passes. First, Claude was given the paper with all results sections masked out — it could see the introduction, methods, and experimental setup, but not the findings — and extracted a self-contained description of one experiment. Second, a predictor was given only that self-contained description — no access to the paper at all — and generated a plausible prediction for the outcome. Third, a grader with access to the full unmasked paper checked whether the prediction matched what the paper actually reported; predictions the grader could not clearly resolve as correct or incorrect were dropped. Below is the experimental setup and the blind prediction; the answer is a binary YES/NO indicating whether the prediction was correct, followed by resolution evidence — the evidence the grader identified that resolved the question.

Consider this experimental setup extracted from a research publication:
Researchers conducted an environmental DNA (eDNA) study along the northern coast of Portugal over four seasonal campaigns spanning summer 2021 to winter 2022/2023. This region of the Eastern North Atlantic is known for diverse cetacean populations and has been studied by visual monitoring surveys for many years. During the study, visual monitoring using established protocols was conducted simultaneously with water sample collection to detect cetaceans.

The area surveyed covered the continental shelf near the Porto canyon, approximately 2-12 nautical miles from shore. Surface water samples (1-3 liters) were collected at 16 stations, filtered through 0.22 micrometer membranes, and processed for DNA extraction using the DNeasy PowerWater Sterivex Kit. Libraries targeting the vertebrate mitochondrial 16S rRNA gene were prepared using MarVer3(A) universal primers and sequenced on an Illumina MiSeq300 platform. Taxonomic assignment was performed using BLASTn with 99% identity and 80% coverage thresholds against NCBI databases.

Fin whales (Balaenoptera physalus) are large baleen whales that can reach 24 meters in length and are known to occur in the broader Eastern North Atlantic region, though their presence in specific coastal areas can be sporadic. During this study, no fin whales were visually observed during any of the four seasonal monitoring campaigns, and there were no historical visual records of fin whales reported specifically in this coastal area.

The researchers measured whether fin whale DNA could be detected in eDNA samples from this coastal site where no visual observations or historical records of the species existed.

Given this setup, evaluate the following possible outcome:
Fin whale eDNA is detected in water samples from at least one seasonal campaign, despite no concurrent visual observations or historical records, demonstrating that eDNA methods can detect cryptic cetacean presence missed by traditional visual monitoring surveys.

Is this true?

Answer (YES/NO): YES